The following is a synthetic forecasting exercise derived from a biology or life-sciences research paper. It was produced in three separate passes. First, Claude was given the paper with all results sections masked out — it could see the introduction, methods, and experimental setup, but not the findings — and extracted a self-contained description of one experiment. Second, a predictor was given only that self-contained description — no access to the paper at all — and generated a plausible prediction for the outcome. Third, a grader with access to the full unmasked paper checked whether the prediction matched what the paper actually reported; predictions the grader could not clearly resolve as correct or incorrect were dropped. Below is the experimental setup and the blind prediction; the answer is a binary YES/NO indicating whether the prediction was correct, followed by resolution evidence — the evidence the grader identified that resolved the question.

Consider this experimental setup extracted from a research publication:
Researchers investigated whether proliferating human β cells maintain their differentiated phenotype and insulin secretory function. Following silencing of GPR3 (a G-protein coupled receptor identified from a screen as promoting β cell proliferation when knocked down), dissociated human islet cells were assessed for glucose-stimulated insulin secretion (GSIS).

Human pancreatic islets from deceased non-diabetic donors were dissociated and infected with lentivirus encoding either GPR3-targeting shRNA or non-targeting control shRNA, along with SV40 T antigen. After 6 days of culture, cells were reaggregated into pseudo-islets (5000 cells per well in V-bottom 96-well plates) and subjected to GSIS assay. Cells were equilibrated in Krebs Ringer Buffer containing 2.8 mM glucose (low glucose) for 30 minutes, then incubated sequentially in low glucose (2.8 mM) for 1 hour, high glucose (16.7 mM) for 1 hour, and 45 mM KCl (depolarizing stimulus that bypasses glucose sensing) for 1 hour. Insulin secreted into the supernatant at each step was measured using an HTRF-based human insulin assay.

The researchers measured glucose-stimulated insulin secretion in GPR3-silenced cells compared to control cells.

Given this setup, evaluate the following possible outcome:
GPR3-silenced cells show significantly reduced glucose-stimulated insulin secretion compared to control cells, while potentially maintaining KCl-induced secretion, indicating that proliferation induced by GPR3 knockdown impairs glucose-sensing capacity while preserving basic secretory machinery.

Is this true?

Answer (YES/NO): NO